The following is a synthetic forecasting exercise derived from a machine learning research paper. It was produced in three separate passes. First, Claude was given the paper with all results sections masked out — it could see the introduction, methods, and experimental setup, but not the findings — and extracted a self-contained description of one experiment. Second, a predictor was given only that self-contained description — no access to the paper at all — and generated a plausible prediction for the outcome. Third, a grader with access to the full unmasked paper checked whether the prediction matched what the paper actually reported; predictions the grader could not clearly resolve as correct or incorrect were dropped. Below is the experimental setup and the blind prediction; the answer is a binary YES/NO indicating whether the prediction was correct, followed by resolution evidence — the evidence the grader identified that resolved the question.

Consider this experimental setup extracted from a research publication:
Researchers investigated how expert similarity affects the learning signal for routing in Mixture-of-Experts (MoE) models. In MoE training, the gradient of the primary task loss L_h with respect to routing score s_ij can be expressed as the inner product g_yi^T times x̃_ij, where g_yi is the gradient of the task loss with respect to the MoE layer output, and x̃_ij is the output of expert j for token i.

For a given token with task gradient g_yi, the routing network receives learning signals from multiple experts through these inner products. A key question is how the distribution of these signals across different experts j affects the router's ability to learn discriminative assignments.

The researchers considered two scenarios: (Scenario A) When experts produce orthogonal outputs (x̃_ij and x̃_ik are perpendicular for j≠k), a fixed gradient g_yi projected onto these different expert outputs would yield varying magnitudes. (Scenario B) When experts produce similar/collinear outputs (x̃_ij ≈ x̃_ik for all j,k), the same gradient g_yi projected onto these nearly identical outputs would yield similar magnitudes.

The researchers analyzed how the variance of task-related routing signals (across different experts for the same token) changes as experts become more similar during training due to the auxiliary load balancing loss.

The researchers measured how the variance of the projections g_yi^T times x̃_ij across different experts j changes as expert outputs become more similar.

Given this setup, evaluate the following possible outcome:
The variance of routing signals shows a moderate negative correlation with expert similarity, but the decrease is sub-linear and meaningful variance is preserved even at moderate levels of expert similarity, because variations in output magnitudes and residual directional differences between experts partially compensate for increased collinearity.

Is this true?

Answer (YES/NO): NO